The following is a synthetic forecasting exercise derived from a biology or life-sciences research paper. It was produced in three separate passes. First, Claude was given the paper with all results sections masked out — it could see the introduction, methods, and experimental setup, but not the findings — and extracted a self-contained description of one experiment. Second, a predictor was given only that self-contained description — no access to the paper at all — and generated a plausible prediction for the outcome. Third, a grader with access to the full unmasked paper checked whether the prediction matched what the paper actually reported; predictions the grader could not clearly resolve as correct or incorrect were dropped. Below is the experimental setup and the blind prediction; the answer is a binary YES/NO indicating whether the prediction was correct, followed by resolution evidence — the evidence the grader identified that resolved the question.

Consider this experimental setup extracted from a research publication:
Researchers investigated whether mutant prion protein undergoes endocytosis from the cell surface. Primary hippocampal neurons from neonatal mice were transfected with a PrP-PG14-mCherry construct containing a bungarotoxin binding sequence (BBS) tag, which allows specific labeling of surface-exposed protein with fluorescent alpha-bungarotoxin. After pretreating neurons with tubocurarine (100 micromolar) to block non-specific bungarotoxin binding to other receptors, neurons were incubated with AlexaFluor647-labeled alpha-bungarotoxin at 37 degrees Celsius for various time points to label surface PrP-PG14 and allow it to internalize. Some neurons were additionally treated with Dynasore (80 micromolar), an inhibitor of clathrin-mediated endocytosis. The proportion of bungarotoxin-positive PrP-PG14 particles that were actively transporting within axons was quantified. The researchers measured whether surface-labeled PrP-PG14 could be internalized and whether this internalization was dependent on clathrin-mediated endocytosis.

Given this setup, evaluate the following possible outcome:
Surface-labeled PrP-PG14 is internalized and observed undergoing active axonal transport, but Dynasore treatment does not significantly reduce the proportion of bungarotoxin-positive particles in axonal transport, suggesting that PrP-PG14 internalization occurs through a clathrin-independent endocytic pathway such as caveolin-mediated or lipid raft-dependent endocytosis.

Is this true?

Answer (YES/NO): NO